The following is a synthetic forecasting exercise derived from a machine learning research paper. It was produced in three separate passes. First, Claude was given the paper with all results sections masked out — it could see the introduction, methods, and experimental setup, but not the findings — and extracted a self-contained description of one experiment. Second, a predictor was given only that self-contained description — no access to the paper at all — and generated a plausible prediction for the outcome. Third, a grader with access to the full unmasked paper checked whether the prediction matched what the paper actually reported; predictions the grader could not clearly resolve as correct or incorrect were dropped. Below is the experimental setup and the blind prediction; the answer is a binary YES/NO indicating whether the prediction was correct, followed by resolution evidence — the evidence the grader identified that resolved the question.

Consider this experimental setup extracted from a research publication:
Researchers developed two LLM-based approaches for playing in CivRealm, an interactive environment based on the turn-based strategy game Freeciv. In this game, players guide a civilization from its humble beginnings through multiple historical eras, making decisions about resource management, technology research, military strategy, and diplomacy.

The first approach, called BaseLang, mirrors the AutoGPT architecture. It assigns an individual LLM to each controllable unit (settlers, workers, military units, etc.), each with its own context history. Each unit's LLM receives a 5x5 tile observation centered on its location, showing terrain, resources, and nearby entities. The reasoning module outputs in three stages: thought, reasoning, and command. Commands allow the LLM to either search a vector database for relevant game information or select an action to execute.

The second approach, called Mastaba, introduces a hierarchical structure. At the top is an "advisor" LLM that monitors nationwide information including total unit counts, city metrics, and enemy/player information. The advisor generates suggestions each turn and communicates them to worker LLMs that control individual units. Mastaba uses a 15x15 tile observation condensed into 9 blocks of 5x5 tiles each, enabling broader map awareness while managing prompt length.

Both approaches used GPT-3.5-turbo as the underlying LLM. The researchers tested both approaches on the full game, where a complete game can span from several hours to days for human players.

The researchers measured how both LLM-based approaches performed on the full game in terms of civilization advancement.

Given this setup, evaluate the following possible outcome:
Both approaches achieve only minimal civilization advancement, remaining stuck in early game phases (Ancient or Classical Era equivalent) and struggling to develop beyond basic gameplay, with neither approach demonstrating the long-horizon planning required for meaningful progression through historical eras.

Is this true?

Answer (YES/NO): NO